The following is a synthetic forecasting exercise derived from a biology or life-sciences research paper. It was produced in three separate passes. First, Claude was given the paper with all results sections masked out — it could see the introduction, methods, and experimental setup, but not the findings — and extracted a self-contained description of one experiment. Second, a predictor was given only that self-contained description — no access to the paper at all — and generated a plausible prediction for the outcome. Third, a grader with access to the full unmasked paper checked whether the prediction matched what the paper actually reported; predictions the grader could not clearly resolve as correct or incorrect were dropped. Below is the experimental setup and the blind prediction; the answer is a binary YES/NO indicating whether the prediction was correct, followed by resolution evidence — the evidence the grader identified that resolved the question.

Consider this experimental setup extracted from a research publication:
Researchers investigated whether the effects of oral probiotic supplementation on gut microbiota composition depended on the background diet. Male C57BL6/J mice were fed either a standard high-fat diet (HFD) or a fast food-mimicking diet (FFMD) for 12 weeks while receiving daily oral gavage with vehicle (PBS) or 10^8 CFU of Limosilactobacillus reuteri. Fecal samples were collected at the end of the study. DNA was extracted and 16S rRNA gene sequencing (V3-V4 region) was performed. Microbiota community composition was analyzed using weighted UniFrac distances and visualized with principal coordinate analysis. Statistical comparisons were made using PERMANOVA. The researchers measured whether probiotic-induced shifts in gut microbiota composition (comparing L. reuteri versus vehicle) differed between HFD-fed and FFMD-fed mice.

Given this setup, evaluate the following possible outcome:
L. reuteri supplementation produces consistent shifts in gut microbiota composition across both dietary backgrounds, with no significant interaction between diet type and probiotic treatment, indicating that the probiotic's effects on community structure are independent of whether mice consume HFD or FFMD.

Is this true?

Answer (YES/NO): NO